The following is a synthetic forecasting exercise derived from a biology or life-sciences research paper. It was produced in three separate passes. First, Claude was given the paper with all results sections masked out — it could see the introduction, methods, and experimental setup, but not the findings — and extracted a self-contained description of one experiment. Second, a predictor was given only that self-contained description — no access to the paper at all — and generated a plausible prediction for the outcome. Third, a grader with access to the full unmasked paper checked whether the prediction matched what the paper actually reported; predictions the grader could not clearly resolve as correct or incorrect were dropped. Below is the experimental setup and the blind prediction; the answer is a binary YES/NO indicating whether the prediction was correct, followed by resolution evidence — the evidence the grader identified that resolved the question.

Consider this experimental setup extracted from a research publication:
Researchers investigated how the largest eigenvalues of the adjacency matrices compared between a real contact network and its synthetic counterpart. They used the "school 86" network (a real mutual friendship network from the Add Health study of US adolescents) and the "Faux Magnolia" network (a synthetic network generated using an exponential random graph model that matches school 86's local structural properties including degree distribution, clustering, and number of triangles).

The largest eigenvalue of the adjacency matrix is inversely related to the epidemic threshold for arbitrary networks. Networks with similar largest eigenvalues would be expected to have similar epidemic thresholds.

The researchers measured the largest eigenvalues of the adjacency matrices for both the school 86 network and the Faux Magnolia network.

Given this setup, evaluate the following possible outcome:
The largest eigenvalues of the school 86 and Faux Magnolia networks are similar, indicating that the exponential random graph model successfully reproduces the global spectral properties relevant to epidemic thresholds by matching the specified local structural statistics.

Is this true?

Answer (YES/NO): YES